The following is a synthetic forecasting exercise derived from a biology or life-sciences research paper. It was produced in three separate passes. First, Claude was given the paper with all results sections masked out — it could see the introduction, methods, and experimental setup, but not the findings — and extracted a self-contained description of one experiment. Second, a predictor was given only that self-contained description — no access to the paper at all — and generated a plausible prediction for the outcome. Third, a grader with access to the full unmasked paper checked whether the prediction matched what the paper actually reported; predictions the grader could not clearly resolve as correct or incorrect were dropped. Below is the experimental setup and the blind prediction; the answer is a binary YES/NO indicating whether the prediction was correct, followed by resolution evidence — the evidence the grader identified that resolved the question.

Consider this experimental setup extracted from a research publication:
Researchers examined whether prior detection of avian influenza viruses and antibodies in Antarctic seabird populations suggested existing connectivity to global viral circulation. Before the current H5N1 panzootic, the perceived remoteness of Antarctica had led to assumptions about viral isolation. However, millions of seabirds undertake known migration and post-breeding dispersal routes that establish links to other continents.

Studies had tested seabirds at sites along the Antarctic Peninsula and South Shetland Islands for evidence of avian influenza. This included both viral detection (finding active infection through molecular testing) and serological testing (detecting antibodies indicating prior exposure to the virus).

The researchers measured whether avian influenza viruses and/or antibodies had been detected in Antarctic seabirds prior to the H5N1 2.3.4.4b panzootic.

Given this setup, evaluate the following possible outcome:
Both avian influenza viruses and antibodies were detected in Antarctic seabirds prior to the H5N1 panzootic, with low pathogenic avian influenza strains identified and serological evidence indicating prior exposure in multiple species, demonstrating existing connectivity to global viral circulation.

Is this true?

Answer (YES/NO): YES